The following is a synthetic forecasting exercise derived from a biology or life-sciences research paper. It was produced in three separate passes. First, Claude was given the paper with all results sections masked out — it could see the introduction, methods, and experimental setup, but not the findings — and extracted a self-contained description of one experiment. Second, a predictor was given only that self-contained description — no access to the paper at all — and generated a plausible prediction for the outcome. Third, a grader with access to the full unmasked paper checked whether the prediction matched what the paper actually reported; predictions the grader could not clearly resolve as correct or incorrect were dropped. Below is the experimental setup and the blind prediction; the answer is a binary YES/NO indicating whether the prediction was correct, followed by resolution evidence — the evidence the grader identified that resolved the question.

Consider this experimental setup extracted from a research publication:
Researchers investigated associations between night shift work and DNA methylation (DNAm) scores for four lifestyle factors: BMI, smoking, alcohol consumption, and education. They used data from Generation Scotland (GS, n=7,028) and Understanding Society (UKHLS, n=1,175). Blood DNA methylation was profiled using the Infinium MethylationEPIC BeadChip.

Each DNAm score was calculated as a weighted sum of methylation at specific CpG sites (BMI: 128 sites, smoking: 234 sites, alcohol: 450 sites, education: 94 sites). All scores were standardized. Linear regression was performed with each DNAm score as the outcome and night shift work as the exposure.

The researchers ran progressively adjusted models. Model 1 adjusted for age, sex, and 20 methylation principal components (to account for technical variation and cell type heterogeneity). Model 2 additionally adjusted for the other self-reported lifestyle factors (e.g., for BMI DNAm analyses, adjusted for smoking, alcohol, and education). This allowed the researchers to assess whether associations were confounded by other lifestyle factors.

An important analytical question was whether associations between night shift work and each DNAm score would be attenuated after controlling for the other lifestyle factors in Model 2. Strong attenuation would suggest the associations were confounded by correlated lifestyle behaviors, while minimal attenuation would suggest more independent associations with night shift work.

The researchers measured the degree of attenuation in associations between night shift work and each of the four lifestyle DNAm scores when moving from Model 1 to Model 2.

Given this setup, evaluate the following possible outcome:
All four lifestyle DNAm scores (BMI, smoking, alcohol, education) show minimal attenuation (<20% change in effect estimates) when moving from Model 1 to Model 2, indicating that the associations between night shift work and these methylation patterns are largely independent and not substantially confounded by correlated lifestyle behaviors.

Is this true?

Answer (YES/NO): NO